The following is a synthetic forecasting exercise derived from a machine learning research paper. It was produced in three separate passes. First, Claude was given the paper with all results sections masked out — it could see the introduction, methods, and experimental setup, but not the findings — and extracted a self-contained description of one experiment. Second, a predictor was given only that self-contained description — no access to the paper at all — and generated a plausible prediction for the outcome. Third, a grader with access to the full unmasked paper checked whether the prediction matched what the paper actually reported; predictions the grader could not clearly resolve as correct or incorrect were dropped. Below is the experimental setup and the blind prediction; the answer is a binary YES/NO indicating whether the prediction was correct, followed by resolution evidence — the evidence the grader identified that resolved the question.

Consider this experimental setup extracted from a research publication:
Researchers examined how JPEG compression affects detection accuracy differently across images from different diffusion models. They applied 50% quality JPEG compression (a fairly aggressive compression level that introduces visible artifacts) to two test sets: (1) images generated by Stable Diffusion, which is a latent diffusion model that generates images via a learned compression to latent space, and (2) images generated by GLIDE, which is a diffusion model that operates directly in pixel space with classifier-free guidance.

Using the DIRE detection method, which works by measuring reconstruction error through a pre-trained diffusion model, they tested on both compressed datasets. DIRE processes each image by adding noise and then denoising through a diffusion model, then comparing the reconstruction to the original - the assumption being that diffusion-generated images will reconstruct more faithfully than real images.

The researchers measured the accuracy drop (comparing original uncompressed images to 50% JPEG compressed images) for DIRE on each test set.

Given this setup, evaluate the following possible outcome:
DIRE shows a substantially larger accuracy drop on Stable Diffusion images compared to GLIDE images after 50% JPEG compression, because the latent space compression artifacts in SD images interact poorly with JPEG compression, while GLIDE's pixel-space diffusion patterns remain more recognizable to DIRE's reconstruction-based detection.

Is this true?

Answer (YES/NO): NO